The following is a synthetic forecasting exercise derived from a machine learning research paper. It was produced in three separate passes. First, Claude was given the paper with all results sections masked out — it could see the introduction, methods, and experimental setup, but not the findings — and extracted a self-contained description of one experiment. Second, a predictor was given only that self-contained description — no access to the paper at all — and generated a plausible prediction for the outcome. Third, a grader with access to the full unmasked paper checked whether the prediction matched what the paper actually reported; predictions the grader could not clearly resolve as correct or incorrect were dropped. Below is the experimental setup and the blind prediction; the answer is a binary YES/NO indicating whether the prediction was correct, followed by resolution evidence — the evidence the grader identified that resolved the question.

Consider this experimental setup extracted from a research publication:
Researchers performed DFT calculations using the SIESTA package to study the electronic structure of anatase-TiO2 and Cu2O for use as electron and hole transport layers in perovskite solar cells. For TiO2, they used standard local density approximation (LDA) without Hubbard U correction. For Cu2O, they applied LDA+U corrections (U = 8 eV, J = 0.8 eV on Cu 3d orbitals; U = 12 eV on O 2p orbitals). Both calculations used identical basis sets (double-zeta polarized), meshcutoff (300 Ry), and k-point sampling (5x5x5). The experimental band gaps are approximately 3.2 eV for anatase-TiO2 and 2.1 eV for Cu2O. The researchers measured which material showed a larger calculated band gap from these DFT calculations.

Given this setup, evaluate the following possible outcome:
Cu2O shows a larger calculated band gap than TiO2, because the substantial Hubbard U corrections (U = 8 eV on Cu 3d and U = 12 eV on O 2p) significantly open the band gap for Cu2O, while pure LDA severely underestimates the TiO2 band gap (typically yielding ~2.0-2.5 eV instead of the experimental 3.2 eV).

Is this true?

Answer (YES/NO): NO